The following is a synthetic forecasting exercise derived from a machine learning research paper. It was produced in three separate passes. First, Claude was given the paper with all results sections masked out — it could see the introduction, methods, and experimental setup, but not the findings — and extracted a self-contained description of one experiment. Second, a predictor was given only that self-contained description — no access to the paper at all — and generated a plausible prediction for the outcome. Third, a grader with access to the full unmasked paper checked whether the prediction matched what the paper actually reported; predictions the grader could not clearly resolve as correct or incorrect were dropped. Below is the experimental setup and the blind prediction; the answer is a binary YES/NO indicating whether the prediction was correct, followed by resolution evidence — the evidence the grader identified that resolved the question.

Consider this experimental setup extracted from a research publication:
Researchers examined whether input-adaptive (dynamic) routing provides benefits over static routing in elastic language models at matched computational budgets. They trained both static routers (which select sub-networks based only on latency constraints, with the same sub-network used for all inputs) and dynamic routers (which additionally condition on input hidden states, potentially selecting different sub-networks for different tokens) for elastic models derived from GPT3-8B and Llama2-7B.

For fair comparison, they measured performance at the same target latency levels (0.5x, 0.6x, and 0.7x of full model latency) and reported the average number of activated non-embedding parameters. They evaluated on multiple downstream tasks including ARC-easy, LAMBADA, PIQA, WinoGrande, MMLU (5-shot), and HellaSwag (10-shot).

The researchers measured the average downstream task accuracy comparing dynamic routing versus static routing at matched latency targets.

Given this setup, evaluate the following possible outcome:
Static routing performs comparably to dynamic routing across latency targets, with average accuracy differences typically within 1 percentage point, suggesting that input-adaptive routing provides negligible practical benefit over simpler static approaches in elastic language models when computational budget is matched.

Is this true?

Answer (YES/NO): NO